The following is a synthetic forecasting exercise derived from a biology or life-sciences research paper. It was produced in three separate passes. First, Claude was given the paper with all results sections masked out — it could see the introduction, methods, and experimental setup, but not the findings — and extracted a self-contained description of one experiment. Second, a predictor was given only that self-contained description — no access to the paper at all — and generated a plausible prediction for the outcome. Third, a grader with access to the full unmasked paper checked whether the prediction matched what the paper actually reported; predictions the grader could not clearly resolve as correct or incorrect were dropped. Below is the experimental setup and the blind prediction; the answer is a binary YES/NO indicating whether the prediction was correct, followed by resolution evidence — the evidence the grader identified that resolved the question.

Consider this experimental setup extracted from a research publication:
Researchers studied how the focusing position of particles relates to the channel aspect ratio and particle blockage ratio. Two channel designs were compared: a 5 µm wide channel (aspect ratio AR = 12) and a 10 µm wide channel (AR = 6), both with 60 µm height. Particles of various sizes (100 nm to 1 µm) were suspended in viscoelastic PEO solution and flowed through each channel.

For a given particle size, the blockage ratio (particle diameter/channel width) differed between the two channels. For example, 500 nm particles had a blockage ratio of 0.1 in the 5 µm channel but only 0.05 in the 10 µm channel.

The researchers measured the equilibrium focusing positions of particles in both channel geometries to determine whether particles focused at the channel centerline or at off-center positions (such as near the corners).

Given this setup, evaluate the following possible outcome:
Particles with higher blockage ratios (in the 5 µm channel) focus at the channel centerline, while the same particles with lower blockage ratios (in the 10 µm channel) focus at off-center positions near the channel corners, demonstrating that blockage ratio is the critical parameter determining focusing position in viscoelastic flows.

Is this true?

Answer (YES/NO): NO